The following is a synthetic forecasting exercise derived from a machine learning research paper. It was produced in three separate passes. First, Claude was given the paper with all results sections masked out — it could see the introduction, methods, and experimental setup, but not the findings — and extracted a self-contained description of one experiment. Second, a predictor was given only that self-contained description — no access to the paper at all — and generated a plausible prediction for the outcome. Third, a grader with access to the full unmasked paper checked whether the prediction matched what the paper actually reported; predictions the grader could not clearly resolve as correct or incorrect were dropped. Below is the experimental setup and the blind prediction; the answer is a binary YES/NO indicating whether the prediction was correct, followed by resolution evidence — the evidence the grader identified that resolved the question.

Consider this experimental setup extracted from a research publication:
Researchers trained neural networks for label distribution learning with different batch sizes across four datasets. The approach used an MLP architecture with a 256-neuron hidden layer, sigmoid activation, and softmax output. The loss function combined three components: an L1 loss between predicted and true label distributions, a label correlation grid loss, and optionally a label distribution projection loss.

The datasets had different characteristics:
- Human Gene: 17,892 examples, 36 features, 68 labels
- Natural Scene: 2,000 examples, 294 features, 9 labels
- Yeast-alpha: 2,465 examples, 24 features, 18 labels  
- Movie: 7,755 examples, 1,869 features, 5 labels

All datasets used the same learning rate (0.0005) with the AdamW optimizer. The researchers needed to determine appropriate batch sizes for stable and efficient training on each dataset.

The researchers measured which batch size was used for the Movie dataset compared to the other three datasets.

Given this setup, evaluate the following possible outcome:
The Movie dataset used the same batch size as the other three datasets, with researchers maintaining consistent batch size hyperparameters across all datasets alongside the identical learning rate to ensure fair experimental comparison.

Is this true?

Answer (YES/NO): NO